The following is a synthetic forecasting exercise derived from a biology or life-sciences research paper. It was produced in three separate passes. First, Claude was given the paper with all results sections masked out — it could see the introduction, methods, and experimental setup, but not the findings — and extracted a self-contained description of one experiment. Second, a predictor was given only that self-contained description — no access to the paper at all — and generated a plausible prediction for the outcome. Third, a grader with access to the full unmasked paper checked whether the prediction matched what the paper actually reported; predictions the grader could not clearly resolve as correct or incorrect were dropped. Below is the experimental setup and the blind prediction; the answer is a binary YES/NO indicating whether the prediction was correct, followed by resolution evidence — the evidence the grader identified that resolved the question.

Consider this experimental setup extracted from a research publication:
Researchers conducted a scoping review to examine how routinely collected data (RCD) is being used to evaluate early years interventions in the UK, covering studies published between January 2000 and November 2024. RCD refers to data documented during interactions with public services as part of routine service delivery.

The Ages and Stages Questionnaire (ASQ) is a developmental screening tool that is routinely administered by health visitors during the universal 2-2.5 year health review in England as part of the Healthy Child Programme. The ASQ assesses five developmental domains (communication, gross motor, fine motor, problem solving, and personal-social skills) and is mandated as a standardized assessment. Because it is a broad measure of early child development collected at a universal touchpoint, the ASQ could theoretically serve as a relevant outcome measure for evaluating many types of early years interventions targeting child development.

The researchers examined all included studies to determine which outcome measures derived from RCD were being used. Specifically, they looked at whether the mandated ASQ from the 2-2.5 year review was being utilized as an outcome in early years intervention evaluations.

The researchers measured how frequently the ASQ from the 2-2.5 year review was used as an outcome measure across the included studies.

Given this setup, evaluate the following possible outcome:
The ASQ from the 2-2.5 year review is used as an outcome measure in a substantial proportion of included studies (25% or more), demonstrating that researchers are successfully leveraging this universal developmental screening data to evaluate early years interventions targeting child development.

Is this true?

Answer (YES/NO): NO